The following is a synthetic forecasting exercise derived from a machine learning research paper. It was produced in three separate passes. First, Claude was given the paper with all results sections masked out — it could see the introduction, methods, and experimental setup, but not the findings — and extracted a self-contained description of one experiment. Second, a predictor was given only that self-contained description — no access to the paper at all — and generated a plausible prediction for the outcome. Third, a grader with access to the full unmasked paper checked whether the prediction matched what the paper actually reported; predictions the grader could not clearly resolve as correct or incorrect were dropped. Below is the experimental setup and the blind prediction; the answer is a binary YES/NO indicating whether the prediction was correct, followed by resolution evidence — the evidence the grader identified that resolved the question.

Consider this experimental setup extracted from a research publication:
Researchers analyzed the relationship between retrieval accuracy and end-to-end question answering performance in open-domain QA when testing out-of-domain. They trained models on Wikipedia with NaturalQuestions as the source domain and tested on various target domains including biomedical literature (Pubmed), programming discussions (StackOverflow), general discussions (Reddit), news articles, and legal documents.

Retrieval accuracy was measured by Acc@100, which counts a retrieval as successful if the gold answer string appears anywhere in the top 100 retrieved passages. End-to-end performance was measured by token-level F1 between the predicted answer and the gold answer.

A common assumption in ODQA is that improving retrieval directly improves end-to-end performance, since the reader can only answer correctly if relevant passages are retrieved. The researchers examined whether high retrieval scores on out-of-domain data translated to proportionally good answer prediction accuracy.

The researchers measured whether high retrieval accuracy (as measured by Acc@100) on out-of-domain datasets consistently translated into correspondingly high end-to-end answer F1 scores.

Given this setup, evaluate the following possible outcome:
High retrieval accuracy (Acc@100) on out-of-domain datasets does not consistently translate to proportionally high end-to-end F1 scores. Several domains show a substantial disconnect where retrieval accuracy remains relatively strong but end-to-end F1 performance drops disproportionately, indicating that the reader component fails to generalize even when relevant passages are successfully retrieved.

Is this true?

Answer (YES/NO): YES